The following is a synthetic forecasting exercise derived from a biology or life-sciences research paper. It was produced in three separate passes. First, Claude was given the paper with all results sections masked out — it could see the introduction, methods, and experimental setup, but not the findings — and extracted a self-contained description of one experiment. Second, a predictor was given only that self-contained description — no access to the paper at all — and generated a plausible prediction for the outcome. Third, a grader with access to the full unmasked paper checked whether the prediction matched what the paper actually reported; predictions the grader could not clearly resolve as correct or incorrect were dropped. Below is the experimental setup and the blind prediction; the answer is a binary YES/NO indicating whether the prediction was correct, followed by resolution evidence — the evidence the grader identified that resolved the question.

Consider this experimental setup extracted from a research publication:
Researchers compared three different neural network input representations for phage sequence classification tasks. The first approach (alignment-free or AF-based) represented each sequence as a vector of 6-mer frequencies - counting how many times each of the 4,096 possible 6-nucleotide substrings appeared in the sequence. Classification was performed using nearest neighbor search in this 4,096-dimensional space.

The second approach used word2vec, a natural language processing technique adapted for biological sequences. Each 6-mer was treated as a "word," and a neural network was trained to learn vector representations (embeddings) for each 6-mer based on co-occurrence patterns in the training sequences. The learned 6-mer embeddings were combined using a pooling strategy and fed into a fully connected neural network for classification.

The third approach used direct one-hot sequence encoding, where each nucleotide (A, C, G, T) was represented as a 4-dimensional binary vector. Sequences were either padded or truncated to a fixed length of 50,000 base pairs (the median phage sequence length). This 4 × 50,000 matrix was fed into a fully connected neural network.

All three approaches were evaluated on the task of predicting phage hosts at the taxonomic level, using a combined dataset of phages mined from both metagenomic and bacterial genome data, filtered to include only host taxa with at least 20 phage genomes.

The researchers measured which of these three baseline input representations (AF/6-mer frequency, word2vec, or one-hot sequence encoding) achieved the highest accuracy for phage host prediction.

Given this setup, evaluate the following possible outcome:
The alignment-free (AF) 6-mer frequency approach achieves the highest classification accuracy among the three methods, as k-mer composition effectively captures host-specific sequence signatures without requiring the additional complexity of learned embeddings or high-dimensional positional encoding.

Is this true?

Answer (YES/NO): YES